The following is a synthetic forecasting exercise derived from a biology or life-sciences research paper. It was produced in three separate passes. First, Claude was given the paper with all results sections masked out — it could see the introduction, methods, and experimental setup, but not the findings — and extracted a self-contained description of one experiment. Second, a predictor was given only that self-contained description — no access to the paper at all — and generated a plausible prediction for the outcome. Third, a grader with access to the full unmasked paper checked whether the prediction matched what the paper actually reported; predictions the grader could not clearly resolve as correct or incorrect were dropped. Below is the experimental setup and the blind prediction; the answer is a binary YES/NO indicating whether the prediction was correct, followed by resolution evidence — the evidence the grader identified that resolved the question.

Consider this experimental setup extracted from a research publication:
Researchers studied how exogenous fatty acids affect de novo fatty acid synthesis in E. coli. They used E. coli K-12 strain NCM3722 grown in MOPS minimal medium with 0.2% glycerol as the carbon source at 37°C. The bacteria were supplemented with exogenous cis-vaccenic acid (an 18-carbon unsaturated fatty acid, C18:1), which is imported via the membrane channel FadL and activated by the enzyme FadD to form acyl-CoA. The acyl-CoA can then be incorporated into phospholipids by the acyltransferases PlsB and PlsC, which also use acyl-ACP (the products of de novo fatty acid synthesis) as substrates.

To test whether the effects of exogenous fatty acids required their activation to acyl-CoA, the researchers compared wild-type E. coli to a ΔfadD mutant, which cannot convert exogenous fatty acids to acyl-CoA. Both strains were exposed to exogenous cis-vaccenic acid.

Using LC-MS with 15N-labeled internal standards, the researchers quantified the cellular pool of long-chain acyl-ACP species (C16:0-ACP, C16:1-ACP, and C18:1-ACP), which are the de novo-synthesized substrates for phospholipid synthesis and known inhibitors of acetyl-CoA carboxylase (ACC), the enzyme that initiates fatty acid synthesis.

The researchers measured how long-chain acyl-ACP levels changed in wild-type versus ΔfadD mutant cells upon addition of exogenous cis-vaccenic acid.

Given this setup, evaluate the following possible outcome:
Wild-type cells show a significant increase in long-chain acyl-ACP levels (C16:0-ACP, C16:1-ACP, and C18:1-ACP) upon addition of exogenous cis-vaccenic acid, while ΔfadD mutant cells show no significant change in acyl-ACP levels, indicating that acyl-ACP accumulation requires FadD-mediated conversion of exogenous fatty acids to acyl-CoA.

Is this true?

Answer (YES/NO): YES